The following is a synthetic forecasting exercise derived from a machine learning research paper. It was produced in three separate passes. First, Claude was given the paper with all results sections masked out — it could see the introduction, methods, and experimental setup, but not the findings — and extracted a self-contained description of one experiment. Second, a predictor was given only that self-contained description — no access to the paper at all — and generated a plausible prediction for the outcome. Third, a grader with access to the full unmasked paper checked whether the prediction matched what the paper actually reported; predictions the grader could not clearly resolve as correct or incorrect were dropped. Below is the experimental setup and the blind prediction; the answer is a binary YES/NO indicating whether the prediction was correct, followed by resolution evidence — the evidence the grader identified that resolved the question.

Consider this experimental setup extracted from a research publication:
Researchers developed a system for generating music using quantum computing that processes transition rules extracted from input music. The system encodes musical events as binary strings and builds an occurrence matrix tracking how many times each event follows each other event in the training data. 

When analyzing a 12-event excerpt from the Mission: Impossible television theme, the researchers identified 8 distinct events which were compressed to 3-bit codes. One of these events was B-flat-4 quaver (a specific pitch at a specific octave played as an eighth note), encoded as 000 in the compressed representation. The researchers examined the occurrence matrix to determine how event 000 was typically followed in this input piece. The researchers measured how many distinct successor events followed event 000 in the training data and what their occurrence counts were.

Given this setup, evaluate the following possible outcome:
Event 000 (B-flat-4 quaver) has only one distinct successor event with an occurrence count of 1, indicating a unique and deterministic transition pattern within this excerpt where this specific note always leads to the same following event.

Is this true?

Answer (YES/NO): NO